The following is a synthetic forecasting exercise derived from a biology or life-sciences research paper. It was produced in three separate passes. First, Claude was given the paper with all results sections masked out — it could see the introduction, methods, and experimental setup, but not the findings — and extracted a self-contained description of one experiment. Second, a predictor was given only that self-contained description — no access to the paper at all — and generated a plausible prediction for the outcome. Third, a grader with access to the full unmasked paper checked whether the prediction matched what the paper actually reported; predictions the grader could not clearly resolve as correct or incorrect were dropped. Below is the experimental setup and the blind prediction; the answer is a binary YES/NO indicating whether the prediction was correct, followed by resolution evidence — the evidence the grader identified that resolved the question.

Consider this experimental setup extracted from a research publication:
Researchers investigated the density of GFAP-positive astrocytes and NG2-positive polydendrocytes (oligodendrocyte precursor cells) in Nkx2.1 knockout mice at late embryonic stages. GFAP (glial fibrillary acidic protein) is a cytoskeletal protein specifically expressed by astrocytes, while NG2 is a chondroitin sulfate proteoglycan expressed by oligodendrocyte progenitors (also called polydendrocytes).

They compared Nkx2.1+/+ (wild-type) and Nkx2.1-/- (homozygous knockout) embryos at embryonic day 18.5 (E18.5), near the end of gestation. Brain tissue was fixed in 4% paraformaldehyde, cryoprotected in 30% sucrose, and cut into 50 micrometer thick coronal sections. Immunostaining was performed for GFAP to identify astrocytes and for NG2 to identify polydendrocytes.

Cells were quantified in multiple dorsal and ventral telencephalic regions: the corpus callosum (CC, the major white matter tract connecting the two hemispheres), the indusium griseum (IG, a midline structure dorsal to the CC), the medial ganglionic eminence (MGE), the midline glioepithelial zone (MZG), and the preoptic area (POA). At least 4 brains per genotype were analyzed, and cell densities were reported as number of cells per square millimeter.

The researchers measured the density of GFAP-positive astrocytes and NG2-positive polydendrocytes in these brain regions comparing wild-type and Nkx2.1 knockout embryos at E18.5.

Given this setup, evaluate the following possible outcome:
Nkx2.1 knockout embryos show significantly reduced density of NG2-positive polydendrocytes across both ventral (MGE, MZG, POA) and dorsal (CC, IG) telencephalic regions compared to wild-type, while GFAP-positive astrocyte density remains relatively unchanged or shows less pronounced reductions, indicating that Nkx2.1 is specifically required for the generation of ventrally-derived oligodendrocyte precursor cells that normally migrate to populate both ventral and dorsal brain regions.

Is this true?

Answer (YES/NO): NO